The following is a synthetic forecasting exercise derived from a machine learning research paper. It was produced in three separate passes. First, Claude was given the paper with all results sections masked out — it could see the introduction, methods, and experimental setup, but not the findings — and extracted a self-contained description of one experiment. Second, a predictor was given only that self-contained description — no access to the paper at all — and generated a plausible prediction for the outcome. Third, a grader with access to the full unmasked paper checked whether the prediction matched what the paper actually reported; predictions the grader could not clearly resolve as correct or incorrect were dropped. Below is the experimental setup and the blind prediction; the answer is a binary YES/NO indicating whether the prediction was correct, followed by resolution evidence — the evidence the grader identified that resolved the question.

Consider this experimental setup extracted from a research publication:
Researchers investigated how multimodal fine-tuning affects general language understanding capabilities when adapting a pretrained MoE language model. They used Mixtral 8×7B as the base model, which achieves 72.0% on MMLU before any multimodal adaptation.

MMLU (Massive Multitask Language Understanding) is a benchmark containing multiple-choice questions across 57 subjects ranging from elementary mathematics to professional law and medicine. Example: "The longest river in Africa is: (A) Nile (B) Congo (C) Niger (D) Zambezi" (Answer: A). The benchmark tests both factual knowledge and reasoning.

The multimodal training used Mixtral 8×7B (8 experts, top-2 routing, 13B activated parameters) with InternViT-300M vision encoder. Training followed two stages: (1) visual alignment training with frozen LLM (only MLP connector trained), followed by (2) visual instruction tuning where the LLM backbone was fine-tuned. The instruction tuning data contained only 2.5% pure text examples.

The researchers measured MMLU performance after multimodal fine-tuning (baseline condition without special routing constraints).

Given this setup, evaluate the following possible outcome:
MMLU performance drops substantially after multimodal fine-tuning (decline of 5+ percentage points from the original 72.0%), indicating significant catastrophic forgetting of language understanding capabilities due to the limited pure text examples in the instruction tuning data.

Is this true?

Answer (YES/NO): NO